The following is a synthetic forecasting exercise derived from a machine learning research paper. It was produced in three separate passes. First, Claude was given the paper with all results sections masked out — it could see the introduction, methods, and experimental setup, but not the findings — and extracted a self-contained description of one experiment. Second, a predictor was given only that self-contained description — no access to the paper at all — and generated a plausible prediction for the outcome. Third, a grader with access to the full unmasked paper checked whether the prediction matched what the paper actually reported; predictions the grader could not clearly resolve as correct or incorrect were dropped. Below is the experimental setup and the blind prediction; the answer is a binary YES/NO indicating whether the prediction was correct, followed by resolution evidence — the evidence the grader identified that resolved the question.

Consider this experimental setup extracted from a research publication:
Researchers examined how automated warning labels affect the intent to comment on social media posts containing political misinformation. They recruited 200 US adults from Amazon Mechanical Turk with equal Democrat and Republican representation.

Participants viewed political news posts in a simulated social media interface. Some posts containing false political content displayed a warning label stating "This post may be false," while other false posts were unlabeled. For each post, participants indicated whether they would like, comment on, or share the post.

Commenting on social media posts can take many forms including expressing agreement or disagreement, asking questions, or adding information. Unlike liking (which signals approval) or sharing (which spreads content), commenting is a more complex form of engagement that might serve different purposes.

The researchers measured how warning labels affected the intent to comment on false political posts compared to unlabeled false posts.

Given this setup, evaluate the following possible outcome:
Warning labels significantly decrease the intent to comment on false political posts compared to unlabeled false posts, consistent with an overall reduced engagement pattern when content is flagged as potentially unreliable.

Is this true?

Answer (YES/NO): YES